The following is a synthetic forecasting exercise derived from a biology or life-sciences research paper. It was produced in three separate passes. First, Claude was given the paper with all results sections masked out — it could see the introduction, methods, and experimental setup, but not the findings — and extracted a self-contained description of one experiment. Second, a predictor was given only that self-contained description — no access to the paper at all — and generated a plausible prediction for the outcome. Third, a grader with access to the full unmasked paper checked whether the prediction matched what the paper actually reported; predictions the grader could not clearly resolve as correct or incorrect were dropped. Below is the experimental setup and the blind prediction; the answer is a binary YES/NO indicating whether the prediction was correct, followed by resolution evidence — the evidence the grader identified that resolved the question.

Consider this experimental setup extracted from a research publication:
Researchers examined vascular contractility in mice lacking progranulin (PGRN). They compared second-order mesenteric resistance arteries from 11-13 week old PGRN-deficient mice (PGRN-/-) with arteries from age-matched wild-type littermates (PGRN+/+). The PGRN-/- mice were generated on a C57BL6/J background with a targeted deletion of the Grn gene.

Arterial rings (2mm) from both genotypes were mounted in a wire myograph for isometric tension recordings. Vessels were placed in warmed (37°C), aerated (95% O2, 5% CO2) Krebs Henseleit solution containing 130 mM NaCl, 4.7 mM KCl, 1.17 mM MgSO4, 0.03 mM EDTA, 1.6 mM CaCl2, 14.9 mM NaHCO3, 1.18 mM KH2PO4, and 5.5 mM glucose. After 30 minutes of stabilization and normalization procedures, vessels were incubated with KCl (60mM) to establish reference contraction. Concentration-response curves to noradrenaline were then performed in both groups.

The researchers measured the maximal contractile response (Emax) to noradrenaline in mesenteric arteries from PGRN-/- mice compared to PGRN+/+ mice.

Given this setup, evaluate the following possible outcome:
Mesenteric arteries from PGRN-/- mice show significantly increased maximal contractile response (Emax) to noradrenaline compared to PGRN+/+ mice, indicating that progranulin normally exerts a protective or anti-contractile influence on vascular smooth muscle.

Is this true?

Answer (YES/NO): YES